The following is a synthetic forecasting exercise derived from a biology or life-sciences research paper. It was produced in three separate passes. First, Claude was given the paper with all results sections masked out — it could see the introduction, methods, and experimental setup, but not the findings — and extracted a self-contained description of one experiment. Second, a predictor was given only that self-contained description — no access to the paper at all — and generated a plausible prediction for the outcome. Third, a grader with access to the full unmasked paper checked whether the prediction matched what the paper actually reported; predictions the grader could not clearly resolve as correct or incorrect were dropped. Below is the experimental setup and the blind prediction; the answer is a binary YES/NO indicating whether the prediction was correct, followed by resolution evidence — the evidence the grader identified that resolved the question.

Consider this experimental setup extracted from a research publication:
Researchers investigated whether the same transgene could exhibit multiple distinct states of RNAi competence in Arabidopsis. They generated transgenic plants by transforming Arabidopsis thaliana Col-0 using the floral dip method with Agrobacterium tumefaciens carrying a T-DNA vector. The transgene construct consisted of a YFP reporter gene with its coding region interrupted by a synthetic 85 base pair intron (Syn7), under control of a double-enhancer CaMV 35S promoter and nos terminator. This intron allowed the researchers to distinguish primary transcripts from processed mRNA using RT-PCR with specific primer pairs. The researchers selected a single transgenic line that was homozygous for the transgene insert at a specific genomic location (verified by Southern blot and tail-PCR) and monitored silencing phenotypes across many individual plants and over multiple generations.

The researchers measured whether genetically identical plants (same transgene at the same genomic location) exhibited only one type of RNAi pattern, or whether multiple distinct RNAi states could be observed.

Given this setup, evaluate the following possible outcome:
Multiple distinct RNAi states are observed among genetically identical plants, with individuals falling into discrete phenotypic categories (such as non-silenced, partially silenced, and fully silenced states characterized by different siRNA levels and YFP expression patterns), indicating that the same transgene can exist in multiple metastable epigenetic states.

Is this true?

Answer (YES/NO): YES